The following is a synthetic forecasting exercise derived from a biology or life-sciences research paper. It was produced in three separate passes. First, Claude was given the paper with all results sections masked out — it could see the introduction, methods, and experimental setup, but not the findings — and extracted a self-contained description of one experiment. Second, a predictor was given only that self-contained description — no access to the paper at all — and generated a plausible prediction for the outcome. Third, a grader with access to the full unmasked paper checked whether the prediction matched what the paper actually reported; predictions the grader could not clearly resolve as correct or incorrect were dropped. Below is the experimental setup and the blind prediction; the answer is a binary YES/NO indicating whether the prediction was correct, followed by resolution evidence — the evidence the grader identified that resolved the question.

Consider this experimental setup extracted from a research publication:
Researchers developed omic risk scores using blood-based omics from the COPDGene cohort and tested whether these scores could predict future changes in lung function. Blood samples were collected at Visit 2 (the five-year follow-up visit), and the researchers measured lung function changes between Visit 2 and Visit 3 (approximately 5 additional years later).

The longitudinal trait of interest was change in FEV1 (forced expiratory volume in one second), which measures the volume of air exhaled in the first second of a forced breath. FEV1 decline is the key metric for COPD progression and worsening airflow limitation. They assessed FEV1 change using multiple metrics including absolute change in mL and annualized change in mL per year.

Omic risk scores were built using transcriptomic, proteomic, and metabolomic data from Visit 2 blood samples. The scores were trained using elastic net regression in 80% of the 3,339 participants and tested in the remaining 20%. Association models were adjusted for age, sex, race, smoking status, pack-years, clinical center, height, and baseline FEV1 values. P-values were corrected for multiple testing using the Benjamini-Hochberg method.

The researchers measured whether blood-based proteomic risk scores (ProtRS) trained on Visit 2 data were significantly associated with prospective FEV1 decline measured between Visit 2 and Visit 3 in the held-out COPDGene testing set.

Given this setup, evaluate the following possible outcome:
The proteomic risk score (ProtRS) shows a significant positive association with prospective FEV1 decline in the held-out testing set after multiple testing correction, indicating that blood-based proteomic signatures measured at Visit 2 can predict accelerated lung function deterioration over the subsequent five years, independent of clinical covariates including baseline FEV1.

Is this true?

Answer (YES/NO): NO